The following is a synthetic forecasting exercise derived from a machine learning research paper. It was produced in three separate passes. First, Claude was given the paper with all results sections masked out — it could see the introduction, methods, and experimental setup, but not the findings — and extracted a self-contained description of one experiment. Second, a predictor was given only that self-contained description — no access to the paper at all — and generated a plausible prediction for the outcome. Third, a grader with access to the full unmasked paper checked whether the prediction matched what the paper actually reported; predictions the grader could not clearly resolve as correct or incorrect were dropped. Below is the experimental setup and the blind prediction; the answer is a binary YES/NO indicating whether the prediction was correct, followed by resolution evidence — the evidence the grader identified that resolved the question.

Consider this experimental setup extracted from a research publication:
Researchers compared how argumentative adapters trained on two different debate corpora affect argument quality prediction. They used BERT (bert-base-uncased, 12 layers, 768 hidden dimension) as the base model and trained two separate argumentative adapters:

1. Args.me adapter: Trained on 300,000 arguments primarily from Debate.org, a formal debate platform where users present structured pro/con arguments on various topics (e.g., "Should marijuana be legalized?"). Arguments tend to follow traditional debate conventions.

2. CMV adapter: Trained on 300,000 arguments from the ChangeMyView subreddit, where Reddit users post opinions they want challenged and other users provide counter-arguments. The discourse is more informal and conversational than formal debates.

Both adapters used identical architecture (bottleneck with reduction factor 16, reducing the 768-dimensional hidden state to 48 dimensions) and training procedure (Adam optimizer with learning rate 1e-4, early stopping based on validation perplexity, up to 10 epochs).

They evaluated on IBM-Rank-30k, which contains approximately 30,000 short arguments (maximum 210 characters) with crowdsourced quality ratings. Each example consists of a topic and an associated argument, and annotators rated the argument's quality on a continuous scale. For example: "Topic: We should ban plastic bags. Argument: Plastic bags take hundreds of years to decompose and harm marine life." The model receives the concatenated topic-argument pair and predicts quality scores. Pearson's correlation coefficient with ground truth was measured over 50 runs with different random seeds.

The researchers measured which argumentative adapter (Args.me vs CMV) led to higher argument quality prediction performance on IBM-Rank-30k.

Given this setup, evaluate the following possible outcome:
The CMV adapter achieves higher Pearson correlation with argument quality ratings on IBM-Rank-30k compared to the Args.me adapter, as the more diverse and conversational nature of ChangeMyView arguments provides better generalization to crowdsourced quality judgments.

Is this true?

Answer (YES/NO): NO